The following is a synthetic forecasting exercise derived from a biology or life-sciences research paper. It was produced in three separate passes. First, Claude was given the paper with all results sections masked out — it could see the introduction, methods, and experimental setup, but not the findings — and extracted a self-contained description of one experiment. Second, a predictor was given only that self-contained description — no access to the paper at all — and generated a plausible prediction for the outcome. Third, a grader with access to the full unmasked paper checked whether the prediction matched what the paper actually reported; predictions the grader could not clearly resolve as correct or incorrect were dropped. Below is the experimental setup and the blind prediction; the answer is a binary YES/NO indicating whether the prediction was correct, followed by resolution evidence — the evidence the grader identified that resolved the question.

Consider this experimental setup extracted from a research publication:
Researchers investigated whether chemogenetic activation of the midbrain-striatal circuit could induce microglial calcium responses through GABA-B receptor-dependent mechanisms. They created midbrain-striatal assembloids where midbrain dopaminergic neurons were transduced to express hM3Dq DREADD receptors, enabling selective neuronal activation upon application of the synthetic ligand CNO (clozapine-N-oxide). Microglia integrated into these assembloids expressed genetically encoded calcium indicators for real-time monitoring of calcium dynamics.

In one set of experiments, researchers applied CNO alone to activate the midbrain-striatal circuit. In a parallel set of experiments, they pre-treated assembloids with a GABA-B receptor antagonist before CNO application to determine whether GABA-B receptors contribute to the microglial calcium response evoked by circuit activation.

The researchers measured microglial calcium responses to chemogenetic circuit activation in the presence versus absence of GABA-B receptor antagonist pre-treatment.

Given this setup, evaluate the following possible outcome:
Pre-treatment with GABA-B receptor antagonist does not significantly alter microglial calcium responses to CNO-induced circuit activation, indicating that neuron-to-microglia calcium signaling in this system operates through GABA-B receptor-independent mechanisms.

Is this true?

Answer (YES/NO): NO